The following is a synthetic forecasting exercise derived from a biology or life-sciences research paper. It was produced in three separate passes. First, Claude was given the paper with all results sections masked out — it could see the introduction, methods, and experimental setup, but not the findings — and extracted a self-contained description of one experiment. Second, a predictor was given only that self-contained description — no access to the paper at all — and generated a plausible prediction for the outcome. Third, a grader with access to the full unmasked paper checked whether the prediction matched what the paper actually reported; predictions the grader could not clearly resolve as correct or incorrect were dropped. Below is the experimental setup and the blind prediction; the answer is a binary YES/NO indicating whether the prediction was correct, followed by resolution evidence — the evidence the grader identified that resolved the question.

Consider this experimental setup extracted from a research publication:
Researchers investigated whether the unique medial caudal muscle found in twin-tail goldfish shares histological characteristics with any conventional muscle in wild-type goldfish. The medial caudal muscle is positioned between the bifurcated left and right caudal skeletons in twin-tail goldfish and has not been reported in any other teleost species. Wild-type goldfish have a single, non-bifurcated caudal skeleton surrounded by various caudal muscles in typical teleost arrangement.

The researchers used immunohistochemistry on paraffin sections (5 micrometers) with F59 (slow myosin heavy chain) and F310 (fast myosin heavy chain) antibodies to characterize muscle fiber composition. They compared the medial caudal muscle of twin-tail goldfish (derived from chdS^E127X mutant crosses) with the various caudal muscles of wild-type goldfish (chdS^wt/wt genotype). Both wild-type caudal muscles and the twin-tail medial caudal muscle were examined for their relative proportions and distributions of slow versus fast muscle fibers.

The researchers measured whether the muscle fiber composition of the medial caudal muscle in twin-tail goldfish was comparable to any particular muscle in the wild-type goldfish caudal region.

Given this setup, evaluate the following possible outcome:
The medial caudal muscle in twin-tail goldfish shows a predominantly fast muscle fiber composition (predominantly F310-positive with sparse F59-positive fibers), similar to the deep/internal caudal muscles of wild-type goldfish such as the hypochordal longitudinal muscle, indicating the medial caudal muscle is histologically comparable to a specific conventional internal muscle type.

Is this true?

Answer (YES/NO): NO